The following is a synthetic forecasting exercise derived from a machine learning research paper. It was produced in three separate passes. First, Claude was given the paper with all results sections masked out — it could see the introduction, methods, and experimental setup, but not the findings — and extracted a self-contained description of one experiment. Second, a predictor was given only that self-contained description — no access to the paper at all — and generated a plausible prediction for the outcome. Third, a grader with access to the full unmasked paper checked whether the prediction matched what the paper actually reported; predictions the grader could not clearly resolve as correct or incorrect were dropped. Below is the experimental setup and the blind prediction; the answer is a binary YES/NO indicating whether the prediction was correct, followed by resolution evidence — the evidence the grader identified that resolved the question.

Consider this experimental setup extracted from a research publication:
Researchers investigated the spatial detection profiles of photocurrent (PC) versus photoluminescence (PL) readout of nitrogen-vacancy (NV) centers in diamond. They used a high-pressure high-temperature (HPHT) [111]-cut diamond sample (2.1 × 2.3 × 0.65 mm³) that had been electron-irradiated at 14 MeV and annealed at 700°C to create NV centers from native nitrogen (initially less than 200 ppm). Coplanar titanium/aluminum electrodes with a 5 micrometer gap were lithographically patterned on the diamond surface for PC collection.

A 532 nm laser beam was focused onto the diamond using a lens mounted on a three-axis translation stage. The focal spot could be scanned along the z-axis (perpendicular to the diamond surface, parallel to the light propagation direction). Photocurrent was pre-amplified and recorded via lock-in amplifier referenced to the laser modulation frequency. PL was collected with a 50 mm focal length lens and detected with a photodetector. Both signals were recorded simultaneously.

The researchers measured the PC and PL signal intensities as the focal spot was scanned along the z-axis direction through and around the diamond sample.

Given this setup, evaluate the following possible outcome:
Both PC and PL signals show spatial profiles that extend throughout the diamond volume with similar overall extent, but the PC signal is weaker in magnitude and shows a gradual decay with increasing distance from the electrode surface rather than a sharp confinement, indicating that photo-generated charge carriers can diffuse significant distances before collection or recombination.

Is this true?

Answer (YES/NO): NO